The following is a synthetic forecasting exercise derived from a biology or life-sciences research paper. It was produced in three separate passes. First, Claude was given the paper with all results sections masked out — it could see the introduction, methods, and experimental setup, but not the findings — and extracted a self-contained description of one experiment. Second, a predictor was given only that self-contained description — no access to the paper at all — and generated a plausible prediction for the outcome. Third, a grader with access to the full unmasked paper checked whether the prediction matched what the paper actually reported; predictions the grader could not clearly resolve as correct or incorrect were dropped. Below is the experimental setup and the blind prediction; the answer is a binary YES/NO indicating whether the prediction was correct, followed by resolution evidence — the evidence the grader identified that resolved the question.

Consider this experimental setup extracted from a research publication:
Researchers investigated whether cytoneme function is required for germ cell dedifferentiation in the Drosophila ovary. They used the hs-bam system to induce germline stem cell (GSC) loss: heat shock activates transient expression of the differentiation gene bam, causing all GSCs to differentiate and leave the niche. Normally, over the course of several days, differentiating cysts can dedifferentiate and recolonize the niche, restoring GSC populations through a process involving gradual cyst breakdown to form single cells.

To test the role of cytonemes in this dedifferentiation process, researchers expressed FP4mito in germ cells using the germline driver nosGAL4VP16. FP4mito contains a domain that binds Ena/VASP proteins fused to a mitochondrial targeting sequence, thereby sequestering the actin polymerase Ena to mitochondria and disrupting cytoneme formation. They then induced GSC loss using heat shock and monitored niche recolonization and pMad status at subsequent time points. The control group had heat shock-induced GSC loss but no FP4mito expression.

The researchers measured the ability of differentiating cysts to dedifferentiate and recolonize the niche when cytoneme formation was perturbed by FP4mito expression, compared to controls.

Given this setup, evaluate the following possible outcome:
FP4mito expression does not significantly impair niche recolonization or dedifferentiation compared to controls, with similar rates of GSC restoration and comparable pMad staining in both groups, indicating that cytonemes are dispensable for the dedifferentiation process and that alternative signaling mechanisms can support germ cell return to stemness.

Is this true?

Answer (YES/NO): NO